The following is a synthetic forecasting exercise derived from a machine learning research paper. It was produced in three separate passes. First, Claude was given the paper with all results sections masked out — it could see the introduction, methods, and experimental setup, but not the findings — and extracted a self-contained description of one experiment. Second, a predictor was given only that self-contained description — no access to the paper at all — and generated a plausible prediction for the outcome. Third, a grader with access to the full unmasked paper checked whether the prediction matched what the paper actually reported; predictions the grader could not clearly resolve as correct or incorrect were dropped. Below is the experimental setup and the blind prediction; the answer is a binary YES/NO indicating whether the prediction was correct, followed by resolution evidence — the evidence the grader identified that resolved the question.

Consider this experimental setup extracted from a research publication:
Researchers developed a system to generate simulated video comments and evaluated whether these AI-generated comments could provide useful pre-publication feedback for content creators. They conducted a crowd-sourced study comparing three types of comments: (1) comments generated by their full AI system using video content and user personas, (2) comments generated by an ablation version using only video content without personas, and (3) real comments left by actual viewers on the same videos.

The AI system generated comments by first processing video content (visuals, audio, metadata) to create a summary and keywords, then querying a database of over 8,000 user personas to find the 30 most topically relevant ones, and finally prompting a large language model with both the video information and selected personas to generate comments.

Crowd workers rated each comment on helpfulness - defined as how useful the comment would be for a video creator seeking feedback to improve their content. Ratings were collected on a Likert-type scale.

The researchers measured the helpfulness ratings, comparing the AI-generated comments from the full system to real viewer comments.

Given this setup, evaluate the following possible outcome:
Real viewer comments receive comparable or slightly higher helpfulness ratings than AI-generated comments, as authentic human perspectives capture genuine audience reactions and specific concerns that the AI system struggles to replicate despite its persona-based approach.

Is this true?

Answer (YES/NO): NO